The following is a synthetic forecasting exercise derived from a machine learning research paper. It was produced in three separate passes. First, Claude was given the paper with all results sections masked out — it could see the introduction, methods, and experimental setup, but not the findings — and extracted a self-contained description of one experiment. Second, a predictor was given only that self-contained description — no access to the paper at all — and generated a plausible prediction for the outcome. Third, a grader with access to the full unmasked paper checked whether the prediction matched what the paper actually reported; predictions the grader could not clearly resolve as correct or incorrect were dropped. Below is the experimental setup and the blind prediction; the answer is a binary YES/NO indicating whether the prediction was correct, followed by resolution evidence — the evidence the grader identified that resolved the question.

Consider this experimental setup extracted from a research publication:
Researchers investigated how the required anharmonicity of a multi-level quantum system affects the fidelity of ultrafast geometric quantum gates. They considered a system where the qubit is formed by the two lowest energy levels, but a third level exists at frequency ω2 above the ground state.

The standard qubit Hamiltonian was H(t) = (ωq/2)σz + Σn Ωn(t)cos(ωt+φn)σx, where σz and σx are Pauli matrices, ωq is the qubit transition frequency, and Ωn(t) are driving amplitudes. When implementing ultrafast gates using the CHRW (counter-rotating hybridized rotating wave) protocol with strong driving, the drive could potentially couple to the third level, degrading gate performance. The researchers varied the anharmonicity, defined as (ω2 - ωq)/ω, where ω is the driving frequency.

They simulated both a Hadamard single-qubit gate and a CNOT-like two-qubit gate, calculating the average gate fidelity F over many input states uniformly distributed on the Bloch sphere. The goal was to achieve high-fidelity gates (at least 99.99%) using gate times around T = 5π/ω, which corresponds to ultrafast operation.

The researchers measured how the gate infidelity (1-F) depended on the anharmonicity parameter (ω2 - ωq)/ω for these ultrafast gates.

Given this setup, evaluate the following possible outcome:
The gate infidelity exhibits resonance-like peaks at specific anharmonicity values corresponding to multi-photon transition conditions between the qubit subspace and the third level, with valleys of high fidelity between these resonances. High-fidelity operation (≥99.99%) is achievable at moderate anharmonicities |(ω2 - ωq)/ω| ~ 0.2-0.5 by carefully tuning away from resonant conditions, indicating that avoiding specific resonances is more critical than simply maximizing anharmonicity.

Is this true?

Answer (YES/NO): NO